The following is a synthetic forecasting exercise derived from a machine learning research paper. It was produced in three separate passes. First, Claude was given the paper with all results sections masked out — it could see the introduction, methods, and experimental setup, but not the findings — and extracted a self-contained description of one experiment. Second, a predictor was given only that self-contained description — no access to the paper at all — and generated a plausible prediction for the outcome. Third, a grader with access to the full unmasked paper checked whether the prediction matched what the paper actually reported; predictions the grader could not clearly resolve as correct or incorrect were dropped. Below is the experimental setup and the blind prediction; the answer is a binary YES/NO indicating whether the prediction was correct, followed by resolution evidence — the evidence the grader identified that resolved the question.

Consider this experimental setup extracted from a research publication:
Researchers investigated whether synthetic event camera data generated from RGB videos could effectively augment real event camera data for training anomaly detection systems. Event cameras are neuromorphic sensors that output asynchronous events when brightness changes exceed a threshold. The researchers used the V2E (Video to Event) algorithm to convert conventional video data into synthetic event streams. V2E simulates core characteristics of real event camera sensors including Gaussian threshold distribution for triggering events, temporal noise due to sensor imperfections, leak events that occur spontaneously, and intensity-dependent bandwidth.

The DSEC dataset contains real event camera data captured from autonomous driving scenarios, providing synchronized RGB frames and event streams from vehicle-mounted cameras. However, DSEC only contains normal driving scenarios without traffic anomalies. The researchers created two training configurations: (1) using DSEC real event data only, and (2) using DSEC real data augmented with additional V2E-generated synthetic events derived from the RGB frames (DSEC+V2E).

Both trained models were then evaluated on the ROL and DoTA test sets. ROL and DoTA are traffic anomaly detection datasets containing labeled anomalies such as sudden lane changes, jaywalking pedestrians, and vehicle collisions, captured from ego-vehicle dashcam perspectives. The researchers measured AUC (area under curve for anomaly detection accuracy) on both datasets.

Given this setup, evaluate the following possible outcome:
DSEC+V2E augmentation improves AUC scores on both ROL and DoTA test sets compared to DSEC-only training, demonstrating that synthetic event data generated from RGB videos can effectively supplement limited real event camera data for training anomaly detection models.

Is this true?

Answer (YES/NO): YES